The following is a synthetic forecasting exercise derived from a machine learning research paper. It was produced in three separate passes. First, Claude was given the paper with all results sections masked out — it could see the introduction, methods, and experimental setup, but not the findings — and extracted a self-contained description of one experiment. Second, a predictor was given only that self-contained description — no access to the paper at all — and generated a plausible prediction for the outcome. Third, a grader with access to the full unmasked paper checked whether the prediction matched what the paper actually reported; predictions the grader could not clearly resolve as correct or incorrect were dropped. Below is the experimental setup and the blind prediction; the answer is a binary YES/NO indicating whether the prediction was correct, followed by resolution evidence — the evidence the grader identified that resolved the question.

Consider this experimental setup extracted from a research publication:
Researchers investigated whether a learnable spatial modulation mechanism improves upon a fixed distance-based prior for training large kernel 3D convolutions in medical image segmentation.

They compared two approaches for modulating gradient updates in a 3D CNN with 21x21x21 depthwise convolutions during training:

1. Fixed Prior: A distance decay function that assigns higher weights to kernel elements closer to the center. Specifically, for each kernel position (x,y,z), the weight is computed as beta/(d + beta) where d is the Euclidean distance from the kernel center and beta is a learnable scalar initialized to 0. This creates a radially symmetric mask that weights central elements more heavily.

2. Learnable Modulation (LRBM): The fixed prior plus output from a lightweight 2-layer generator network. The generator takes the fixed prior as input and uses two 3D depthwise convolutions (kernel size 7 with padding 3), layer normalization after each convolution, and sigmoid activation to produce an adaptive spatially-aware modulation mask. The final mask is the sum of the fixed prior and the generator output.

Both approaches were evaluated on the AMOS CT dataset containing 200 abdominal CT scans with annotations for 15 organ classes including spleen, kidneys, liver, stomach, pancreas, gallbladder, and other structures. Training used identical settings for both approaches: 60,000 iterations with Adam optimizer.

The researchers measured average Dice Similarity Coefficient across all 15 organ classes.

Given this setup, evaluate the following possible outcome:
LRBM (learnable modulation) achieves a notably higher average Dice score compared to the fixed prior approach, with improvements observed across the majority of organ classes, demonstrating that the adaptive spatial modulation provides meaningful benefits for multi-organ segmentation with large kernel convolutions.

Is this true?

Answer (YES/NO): YES